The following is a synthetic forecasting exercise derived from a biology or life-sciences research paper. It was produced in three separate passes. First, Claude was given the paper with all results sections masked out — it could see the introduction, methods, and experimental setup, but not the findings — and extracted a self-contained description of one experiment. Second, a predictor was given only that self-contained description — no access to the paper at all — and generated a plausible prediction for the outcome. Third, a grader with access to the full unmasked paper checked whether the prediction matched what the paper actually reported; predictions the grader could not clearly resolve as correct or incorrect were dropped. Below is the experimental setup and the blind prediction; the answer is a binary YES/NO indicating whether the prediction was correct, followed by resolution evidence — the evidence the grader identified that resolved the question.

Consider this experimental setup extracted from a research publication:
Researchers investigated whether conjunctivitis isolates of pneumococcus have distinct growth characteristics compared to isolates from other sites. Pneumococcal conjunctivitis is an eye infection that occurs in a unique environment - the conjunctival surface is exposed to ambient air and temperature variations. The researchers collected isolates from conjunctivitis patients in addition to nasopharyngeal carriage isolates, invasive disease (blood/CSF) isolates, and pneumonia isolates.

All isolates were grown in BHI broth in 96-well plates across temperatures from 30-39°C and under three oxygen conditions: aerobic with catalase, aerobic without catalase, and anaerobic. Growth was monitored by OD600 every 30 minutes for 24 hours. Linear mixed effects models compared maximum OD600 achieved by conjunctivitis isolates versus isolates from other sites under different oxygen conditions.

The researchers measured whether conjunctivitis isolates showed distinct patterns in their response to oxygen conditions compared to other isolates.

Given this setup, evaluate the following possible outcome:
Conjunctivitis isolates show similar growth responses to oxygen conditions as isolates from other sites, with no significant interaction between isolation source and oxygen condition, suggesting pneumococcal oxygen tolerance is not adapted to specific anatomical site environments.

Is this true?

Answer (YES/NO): NO